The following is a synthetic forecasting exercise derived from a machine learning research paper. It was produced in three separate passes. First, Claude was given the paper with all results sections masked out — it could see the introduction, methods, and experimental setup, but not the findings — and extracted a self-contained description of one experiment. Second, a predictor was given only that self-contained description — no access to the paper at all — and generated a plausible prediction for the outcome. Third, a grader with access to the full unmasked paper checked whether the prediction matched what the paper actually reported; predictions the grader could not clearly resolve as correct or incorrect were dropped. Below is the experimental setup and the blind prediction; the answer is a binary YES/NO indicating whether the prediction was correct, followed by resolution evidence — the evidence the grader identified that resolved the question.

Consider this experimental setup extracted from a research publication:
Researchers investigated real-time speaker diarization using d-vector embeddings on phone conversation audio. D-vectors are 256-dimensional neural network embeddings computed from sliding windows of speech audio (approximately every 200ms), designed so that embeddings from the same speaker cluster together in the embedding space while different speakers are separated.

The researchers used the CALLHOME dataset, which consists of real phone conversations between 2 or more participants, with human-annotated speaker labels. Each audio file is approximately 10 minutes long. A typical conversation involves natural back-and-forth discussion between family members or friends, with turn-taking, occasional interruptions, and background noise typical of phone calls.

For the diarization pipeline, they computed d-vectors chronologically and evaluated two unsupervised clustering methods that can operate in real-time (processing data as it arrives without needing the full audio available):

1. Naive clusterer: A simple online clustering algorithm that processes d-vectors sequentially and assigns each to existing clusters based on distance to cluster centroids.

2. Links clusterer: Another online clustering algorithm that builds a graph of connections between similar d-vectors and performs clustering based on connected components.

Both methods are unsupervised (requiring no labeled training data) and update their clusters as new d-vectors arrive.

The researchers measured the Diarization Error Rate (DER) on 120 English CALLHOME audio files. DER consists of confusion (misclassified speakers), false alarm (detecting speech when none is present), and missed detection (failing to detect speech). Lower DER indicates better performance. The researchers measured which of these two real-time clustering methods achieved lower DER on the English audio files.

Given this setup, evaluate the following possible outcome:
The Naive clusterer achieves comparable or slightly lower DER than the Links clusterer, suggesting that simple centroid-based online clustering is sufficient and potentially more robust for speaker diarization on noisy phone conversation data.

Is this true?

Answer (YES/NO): NO